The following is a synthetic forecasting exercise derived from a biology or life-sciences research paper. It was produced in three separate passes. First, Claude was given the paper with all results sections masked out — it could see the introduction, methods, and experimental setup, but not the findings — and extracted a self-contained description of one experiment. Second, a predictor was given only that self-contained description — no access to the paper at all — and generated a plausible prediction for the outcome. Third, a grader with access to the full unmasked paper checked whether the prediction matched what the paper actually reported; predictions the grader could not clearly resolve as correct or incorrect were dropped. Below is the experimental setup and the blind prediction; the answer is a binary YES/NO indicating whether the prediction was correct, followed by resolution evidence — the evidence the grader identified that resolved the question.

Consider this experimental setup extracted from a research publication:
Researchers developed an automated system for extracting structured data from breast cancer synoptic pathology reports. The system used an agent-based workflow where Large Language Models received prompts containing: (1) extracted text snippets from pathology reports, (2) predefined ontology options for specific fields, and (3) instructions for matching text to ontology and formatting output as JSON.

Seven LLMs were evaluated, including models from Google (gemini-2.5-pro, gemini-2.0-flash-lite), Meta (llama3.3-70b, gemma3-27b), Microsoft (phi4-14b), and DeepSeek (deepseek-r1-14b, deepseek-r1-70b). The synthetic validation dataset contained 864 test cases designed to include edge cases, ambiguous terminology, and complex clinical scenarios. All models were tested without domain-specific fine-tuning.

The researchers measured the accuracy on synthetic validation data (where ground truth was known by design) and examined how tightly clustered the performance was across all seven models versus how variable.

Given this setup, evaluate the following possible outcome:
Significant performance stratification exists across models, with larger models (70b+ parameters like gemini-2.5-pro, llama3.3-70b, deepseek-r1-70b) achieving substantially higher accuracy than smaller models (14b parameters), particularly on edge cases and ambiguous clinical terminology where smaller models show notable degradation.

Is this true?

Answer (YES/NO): NO